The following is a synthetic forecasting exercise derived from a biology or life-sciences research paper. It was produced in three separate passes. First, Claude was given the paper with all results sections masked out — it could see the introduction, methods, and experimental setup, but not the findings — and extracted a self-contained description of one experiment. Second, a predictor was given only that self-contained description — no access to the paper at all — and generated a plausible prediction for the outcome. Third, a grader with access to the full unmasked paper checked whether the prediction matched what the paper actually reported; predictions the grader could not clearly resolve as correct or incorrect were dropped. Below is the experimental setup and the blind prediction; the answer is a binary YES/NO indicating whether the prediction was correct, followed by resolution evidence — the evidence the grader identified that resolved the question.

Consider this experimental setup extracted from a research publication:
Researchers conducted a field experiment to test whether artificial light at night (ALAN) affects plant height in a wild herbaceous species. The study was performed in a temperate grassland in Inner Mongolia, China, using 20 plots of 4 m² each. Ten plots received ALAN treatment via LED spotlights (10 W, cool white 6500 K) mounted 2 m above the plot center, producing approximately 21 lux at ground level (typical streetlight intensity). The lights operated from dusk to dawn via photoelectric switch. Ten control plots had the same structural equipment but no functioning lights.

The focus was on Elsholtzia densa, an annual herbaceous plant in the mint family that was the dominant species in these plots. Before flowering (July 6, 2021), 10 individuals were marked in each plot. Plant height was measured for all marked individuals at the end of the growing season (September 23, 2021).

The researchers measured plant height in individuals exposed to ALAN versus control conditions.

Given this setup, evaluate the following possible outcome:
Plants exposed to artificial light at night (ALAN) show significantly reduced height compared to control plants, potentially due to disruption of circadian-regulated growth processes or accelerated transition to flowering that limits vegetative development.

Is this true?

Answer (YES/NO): NO